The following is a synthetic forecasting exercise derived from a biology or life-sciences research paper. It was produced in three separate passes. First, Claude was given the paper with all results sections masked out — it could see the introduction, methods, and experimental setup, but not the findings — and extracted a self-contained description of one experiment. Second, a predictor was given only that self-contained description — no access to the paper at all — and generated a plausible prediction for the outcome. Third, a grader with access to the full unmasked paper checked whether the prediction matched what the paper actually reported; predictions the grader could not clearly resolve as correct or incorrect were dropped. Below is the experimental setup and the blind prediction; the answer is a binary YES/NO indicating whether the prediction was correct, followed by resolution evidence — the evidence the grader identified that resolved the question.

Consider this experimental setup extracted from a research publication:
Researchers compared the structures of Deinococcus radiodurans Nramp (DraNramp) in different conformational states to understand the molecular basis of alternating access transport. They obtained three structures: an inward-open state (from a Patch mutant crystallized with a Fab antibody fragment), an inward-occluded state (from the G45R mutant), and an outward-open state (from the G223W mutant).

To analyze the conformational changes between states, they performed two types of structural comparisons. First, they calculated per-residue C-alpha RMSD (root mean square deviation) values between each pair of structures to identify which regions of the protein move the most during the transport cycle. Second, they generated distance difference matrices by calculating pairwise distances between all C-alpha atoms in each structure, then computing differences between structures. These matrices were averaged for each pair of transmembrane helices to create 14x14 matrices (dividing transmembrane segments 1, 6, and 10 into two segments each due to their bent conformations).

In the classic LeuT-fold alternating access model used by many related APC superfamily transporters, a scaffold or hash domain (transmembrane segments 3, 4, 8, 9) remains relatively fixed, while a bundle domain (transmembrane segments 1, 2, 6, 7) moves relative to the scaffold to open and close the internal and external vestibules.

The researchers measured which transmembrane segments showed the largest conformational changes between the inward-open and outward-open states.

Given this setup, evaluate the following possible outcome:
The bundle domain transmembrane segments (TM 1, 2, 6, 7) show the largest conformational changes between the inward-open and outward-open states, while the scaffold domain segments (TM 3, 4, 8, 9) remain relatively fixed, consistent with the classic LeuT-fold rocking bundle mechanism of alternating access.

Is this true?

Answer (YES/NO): NO